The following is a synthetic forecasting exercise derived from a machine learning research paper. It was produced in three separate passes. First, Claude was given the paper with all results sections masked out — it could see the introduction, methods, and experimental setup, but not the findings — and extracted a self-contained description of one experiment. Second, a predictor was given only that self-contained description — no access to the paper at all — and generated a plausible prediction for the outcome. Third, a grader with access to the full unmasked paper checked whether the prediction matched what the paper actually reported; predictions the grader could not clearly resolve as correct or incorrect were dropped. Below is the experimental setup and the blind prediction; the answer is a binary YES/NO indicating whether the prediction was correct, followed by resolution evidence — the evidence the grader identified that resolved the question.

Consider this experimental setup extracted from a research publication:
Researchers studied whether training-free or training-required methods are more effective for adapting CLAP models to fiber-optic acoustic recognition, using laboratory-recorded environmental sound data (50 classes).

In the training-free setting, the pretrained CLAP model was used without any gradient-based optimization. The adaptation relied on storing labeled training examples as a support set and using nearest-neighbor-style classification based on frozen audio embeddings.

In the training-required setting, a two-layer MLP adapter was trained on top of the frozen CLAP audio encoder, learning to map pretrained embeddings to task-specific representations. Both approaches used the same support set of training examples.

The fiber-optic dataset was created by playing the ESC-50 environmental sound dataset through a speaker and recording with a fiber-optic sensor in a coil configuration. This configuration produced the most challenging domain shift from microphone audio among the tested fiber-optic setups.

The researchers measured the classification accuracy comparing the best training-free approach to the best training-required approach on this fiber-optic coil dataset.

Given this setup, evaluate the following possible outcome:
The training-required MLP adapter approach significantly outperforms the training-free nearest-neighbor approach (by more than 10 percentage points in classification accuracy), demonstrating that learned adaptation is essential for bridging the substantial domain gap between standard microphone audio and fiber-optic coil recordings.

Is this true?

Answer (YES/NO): NO